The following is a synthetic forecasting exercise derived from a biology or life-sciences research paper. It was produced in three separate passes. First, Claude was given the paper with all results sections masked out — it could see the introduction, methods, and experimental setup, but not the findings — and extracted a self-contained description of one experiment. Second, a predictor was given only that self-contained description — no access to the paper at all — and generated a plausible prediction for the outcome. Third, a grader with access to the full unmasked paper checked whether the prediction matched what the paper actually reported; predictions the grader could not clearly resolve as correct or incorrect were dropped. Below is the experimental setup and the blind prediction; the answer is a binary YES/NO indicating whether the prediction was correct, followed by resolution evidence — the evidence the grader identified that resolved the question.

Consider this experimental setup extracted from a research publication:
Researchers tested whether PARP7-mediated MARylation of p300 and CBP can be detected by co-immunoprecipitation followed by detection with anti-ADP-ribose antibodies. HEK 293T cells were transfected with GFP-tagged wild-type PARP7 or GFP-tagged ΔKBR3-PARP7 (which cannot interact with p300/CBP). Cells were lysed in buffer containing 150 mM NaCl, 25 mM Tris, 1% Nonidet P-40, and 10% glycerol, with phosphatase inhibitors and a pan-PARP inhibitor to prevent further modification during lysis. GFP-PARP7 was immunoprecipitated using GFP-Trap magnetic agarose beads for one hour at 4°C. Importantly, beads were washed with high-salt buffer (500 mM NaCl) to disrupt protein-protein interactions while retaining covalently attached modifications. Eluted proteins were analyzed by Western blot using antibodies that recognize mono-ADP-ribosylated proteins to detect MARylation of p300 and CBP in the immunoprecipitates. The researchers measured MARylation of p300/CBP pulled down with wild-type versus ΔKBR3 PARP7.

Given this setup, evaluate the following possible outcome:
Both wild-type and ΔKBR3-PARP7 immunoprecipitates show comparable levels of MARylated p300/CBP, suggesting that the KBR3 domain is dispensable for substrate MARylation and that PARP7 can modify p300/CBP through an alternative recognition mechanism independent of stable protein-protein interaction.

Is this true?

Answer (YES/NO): NO